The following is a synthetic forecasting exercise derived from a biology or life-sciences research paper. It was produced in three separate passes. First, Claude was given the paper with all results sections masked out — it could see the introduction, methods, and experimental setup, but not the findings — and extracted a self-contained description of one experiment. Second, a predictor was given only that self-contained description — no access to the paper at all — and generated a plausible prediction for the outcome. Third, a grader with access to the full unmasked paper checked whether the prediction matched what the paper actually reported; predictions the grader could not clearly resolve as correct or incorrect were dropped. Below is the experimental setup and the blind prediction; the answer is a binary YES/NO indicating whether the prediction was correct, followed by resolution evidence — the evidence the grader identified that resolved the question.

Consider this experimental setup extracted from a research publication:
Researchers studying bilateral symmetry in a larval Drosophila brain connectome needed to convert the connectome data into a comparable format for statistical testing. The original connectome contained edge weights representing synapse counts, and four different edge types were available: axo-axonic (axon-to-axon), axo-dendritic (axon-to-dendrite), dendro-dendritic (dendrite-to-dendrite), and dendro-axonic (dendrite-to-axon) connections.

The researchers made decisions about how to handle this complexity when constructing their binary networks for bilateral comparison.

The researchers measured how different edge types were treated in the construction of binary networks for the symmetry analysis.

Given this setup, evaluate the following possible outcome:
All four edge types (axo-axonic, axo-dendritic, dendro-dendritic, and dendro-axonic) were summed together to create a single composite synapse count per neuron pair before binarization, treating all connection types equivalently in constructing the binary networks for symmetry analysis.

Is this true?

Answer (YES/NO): YES